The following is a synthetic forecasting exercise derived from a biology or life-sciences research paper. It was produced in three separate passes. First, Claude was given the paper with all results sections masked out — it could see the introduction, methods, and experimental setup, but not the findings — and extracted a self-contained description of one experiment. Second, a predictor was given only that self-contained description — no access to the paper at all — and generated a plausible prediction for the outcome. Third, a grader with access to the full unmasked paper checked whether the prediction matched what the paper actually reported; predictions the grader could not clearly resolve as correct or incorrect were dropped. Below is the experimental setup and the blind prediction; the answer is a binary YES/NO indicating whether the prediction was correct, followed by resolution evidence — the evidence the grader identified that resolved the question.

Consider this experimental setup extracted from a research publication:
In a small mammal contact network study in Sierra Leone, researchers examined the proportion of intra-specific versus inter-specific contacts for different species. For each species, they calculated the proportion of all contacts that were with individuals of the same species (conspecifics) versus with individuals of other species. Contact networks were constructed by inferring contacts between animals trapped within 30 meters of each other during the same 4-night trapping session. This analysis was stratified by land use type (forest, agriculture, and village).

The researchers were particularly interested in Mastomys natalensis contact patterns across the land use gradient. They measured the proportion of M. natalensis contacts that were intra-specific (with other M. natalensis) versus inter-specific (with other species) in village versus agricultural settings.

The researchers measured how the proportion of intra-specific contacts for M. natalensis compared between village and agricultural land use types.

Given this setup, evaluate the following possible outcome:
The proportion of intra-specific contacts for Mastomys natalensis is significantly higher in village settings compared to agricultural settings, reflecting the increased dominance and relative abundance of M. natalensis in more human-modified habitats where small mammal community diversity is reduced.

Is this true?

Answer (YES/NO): NO